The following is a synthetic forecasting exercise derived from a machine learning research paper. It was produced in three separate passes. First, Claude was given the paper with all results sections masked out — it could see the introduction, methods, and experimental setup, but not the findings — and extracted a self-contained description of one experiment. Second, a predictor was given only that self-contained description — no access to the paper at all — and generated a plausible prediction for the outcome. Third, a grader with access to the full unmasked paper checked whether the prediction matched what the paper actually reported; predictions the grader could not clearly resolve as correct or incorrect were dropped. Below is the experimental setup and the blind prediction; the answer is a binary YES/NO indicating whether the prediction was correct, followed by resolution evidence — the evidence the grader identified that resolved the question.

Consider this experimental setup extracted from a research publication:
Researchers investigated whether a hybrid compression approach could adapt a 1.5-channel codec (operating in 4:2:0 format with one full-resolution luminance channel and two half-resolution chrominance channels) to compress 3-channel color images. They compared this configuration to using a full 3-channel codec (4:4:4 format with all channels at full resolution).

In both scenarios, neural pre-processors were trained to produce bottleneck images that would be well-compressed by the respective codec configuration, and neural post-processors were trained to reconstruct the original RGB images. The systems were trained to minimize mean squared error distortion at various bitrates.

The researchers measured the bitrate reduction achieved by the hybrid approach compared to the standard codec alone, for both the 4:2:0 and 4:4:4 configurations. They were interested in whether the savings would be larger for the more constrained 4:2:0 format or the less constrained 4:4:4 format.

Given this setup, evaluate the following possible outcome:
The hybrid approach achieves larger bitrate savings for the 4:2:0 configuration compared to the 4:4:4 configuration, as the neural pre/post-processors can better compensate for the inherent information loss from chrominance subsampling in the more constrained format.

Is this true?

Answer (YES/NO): NO